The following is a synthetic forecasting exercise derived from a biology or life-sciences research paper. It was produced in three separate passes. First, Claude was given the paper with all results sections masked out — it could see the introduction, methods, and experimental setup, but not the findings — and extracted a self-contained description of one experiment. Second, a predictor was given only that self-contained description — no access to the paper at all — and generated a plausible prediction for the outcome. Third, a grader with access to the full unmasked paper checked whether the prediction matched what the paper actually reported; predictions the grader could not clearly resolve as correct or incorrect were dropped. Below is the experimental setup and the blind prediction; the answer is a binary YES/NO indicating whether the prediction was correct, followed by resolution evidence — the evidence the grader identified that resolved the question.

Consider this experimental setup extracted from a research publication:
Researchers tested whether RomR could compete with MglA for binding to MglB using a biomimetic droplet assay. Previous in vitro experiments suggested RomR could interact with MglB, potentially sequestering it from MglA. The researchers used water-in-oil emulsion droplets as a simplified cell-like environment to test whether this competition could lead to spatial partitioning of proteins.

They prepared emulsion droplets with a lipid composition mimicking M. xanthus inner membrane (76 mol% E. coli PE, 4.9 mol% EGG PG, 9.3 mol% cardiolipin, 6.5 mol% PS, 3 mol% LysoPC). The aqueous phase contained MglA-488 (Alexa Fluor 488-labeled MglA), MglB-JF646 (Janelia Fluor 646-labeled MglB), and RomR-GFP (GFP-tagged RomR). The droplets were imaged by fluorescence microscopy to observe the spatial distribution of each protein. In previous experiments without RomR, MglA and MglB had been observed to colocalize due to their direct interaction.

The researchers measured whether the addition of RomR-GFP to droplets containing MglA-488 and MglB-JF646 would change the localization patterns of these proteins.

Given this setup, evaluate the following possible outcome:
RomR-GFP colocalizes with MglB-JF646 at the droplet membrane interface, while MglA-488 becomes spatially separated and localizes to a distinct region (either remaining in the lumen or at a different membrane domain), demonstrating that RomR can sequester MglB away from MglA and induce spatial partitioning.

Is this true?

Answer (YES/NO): YES